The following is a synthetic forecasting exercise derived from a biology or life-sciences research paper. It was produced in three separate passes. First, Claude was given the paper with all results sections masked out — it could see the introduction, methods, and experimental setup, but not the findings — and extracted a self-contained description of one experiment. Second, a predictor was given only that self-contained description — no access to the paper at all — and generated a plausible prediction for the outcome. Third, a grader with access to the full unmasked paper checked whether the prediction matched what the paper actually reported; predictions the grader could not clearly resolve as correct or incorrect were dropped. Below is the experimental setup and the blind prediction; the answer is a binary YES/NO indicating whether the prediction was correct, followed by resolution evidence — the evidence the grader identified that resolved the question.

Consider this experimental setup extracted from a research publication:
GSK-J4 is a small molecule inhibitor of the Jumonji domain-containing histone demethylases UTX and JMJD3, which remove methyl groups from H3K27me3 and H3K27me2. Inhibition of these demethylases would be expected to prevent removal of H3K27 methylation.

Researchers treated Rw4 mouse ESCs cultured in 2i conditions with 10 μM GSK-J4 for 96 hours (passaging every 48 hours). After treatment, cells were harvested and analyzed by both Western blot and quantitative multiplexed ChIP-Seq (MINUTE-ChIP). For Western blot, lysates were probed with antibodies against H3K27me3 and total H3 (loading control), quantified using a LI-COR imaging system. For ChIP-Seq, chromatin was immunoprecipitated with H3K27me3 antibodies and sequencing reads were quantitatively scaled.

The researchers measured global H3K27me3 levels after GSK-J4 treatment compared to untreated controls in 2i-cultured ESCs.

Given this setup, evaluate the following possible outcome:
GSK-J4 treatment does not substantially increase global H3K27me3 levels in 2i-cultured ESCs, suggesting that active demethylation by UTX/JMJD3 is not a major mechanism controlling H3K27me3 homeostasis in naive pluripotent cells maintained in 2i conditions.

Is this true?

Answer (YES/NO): NO